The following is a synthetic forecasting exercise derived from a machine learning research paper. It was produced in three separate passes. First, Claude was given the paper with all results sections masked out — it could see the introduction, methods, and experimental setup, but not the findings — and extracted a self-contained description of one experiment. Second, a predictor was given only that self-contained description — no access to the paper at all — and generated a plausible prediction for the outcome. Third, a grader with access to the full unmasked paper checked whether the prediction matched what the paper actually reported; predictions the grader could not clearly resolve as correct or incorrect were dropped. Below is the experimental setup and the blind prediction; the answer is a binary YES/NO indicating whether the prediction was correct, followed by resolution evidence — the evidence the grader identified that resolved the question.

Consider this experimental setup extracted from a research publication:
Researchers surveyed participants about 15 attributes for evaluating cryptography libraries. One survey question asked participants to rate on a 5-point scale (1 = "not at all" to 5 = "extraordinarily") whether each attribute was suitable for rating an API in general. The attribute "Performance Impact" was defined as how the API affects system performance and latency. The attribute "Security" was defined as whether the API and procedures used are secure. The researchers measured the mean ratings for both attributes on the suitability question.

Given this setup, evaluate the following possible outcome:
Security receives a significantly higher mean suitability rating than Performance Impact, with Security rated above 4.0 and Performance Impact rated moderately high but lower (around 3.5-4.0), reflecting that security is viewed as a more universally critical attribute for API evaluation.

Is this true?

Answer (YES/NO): NO